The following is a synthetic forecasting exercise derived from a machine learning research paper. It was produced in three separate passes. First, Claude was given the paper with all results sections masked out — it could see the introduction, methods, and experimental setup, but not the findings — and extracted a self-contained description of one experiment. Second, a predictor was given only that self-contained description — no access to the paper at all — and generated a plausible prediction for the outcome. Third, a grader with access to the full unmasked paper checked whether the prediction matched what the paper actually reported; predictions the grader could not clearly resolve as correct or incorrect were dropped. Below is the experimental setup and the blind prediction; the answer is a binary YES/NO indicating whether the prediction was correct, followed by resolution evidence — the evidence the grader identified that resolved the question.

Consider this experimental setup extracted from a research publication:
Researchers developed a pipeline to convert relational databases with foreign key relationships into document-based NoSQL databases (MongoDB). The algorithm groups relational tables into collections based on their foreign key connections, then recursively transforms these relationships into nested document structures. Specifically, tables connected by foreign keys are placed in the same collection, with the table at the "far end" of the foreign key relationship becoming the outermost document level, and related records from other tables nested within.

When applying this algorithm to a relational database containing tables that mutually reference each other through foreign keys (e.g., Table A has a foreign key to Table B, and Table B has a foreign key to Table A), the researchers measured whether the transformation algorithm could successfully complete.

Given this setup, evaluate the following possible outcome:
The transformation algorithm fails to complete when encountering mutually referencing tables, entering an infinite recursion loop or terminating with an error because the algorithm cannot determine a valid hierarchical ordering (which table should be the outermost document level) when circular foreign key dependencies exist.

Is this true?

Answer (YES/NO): YES